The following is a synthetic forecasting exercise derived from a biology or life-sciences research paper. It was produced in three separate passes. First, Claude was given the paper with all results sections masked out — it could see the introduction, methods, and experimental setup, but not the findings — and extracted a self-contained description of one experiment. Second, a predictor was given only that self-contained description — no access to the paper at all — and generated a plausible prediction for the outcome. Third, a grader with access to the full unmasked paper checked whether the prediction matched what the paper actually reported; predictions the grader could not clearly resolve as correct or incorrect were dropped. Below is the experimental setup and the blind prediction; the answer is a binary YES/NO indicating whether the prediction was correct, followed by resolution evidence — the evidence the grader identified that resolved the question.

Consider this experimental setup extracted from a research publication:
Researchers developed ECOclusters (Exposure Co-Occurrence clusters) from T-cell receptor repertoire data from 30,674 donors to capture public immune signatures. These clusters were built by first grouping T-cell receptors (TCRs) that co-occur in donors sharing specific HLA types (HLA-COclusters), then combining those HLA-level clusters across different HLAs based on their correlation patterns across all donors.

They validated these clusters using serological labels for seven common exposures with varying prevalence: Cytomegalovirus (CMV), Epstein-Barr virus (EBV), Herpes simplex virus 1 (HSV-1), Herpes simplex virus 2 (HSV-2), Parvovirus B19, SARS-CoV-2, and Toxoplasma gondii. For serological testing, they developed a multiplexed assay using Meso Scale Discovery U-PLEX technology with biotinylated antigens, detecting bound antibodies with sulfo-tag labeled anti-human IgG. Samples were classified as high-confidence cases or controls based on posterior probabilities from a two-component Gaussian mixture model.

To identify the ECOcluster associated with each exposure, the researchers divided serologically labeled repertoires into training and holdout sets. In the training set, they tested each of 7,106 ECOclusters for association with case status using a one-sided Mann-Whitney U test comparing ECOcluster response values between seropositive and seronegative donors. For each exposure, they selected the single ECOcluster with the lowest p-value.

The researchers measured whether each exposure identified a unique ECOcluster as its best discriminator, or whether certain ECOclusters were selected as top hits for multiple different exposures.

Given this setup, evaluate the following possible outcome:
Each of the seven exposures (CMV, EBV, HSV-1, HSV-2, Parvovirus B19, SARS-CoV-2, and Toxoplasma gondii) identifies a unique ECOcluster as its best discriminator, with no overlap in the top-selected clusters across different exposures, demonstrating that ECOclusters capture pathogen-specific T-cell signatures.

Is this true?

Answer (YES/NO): NO